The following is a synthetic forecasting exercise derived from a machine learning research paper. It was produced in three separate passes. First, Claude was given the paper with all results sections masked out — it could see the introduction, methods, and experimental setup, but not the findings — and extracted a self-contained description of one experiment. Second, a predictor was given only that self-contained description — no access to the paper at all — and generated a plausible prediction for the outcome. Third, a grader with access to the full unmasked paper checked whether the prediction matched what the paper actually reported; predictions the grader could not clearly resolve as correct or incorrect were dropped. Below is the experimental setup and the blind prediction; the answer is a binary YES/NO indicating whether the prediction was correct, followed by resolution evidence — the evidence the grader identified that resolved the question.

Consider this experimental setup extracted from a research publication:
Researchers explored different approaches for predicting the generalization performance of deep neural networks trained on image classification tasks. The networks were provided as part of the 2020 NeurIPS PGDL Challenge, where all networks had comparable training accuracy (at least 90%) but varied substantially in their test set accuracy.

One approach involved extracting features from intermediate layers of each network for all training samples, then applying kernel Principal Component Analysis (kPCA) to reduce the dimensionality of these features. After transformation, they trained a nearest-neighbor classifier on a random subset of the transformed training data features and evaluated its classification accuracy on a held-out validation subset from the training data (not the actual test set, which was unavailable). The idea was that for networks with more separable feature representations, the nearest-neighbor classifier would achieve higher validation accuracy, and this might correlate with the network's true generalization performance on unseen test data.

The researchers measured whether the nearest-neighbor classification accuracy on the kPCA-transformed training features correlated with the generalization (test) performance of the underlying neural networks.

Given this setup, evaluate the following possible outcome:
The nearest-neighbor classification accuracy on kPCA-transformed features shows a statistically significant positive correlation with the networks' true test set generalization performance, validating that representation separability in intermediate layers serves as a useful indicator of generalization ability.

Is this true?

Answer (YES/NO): NO